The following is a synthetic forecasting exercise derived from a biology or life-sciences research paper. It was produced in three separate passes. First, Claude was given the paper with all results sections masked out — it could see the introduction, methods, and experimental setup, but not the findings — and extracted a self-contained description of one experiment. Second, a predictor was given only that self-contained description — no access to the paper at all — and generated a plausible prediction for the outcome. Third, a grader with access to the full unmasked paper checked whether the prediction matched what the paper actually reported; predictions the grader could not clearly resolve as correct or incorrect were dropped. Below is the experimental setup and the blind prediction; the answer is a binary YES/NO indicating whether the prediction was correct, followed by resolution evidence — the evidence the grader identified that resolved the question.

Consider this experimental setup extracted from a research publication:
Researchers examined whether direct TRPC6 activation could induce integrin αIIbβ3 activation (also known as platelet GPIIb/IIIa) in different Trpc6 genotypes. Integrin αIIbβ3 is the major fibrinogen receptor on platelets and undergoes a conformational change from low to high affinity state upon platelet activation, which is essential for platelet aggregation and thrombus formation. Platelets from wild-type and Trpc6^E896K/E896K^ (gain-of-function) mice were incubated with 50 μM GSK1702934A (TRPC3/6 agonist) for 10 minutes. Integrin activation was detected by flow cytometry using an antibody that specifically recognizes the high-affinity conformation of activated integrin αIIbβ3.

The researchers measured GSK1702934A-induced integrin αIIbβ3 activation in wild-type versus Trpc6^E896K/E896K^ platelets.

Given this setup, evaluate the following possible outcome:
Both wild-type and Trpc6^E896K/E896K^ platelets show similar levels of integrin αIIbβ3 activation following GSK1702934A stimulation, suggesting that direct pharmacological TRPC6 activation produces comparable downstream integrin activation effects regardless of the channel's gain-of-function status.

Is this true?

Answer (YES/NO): NO